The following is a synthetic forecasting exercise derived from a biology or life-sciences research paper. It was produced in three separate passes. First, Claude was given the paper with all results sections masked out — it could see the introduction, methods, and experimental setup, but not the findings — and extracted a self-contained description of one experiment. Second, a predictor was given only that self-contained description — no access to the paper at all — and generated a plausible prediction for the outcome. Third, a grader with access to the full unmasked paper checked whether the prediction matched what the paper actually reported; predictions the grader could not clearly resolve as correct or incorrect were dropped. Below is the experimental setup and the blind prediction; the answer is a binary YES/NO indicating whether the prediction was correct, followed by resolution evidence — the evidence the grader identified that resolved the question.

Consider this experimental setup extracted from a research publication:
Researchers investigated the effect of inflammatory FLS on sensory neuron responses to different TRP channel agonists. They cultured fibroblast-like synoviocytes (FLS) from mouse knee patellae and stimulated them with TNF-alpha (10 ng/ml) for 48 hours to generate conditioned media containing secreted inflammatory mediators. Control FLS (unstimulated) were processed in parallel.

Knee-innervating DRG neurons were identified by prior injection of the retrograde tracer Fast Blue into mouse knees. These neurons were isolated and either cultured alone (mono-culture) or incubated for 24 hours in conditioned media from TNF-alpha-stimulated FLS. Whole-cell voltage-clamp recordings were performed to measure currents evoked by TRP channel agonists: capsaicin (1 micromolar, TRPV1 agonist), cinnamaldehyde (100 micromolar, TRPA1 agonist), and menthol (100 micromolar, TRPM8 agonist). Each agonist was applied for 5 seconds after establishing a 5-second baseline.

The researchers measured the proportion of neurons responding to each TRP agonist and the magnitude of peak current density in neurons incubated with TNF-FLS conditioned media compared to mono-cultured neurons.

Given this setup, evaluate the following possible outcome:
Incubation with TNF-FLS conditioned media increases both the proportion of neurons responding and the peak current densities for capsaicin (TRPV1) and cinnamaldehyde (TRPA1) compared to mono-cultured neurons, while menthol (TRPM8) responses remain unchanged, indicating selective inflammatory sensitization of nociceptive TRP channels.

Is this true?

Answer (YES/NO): NO